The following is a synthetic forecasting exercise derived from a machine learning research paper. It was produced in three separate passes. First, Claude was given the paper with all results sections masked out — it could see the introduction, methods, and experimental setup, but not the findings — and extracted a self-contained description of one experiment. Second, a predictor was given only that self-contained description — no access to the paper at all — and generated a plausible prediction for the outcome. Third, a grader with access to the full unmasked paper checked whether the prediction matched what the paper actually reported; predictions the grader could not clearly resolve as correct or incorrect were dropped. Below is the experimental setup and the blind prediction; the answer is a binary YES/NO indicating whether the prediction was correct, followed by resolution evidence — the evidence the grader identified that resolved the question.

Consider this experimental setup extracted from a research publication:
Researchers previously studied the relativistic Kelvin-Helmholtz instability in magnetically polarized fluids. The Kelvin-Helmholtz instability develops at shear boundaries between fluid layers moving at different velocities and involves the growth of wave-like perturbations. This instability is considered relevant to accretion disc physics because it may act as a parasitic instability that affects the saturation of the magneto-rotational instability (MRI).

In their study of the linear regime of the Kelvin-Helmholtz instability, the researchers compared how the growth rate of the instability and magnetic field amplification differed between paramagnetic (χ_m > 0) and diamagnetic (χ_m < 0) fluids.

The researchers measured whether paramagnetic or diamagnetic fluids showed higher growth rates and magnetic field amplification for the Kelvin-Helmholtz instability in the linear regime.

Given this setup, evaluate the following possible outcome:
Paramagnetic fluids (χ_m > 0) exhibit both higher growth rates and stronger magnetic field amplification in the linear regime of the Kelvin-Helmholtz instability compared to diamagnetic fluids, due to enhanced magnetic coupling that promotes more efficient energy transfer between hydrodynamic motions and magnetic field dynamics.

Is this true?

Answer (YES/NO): YES